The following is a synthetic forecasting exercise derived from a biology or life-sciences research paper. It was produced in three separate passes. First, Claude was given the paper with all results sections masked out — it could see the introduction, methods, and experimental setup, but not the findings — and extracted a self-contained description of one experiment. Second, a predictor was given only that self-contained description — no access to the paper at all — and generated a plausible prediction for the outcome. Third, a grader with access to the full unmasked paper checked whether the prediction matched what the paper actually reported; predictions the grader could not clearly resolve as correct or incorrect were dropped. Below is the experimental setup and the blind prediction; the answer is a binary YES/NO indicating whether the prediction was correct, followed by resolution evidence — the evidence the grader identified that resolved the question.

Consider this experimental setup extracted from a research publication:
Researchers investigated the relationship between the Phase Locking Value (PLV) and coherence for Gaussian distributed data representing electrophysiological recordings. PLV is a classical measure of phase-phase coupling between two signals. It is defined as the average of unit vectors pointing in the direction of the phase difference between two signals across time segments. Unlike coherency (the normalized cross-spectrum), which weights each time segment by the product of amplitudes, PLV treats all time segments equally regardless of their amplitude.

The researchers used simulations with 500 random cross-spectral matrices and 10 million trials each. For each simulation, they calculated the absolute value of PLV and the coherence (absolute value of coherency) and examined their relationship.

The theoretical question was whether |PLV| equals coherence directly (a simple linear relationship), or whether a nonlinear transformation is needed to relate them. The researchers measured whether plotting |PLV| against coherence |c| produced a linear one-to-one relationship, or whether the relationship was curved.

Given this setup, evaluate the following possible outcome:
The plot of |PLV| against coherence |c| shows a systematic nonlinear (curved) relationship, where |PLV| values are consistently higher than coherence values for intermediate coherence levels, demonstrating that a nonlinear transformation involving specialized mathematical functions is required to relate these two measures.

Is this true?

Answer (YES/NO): NO